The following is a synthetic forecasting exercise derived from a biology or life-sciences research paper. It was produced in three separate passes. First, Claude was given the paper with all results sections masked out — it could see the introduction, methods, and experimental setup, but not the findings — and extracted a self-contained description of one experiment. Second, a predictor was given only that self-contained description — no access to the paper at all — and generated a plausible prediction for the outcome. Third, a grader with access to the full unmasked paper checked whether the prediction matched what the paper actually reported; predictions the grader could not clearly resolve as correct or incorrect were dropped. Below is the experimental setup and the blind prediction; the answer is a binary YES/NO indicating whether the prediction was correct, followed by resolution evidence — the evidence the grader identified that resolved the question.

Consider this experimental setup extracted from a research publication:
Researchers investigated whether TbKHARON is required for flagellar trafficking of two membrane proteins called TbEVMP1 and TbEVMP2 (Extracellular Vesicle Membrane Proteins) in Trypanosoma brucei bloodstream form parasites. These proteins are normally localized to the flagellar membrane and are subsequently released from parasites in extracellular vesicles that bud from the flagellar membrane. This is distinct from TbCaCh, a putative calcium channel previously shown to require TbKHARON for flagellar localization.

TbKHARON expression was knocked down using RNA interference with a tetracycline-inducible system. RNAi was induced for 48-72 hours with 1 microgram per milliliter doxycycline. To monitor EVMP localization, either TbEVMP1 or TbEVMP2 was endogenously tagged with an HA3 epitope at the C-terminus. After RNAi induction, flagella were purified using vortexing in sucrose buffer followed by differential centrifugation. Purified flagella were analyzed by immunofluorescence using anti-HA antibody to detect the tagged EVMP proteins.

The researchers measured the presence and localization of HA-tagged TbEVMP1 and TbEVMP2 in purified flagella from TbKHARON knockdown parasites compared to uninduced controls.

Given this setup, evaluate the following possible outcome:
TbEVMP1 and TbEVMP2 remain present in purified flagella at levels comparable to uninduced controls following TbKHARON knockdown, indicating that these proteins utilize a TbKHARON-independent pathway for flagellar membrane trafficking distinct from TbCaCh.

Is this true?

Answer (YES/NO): NO